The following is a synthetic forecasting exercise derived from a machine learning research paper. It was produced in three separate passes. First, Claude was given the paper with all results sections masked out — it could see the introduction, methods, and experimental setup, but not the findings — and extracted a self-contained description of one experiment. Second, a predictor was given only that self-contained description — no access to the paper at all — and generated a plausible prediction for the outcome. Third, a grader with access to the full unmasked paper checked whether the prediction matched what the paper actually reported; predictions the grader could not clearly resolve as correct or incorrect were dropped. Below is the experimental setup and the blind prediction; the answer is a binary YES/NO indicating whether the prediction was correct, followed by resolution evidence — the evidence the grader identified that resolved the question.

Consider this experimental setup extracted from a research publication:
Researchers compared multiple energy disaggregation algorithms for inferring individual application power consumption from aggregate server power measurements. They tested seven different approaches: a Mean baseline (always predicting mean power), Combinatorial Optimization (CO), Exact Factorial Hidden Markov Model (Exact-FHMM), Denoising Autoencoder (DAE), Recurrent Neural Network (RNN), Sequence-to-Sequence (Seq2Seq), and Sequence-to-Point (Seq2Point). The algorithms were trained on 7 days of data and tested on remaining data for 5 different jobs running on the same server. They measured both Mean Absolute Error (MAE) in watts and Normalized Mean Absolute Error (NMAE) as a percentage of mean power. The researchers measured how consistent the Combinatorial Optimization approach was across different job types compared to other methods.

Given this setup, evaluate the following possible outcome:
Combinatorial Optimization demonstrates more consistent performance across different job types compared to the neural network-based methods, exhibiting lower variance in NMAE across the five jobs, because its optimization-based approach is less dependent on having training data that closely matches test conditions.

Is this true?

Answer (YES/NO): NO